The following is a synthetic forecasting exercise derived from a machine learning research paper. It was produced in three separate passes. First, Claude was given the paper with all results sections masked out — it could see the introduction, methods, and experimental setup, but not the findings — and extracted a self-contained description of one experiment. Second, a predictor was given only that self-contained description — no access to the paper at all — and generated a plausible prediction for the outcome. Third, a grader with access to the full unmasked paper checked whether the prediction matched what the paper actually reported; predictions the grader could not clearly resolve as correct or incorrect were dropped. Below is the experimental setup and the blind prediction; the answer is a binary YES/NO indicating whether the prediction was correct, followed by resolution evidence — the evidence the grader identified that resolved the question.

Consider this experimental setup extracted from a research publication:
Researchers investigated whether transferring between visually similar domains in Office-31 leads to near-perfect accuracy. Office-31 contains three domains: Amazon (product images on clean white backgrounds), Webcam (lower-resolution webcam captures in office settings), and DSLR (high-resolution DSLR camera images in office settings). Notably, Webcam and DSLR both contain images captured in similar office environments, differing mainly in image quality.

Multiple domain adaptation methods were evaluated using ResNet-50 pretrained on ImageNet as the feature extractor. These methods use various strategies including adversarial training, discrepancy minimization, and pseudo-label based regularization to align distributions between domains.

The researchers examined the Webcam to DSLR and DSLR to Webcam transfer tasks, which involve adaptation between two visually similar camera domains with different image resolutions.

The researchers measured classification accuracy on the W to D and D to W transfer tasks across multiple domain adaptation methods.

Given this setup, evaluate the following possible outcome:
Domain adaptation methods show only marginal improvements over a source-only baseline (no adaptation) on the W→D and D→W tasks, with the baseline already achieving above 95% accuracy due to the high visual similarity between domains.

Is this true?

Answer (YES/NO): YES